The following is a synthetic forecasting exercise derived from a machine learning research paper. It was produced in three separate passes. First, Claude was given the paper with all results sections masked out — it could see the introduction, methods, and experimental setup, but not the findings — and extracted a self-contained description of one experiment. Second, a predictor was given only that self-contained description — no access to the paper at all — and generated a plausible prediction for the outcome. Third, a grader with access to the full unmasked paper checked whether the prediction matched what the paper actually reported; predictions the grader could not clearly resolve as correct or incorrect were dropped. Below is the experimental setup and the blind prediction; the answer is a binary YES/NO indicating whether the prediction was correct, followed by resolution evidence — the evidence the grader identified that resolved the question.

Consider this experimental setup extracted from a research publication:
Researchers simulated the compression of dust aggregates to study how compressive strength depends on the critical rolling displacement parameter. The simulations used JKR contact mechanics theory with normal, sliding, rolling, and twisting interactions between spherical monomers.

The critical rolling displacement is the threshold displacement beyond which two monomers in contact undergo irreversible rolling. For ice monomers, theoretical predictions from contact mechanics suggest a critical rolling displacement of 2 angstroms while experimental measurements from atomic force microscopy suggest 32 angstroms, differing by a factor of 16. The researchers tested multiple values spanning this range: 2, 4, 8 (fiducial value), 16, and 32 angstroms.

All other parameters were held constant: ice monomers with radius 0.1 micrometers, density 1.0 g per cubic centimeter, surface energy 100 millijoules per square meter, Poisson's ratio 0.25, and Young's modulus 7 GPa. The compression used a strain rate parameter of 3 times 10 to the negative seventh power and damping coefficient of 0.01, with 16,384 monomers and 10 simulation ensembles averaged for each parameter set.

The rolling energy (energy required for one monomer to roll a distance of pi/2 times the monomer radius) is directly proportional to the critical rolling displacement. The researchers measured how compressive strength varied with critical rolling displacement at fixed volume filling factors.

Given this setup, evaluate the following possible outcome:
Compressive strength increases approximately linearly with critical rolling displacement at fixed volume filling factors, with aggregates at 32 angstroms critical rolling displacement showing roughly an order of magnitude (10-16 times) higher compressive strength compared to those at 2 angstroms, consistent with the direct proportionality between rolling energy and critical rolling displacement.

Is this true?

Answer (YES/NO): NO